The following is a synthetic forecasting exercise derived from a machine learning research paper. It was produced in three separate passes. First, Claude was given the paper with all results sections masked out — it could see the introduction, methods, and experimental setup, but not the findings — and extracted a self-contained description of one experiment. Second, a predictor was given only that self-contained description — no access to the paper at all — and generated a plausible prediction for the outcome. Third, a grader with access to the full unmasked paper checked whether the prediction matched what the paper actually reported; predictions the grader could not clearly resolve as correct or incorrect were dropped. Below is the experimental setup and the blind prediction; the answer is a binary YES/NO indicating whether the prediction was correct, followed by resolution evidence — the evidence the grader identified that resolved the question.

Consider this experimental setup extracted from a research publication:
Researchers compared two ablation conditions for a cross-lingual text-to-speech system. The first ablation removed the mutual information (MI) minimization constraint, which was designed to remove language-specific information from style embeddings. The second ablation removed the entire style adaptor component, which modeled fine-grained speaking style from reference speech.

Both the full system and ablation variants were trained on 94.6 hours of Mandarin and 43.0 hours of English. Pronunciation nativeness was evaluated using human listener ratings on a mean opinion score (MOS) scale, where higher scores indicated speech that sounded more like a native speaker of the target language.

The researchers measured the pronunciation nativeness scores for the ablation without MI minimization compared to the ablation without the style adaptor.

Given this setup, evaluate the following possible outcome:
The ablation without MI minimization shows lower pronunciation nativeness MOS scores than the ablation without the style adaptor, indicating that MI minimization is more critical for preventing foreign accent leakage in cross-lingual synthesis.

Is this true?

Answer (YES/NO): NO